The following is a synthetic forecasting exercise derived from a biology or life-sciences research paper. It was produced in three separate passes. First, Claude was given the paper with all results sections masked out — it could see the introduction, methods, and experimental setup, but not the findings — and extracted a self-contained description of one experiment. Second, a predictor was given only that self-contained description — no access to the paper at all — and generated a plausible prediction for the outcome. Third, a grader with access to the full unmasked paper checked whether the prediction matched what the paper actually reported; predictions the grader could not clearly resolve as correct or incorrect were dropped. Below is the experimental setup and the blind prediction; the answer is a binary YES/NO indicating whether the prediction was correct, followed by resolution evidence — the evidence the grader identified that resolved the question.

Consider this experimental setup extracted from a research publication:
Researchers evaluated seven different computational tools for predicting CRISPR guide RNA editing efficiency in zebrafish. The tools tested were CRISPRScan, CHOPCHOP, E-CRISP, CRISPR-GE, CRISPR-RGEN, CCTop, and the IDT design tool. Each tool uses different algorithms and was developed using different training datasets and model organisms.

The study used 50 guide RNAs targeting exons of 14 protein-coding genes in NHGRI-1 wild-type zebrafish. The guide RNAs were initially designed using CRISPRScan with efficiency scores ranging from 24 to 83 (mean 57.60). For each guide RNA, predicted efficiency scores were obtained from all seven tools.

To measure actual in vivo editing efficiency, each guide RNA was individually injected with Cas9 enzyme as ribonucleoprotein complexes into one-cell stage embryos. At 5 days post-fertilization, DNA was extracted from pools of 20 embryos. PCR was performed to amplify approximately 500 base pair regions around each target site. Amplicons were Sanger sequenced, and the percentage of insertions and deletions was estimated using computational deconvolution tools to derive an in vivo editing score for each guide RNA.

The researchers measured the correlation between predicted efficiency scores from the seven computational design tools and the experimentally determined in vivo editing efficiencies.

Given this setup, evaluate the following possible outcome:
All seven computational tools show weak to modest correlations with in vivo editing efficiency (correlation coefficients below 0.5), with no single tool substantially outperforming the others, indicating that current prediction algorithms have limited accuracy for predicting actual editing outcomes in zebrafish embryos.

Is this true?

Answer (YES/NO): NO